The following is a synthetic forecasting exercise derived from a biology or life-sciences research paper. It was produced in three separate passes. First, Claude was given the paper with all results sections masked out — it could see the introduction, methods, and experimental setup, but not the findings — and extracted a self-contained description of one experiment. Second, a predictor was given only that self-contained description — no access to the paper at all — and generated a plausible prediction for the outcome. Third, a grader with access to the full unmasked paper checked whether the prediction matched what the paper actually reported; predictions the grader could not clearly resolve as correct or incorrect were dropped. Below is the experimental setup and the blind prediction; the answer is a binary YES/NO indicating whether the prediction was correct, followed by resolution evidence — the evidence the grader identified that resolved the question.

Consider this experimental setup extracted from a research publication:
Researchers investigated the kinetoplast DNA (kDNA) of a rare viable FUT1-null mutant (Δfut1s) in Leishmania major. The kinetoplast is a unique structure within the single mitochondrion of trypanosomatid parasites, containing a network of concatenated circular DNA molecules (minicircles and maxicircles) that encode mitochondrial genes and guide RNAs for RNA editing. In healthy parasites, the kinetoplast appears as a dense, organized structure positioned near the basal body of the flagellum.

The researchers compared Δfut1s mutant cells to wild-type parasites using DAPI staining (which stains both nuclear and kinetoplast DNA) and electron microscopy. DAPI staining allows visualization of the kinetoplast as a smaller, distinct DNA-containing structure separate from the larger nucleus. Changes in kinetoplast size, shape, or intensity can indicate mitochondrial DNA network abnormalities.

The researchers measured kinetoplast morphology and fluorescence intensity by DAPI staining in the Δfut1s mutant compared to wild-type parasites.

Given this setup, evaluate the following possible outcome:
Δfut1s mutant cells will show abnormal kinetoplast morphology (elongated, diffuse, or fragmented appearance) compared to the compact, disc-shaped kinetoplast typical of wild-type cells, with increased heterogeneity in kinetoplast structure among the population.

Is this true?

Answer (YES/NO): YES